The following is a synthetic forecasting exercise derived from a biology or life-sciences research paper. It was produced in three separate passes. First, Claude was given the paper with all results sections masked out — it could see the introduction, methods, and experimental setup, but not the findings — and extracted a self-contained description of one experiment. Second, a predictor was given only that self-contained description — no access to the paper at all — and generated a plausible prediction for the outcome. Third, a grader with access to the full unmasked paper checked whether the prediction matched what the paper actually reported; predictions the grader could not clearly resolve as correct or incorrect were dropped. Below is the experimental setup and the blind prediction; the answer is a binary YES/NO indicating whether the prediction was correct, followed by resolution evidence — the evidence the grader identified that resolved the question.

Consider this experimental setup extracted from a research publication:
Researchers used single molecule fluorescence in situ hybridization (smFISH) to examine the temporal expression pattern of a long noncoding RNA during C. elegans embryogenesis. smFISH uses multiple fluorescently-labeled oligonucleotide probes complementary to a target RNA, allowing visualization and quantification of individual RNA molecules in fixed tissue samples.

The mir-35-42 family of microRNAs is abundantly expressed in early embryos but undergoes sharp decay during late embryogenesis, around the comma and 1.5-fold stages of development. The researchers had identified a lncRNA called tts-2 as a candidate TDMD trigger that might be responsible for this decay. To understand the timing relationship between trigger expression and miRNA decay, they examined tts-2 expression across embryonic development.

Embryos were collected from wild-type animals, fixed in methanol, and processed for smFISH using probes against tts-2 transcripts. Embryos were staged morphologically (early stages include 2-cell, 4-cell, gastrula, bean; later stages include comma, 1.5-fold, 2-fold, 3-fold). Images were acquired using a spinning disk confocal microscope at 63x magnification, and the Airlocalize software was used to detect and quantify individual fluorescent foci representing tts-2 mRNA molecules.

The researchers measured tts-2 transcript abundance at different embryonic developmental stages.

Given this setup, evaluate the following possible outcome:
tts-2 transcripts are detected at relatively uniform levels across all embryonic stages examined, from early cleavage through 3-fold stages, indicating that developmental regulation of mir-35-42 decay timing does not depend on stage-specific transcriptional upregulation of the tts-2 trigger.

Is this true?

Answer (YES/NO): NO